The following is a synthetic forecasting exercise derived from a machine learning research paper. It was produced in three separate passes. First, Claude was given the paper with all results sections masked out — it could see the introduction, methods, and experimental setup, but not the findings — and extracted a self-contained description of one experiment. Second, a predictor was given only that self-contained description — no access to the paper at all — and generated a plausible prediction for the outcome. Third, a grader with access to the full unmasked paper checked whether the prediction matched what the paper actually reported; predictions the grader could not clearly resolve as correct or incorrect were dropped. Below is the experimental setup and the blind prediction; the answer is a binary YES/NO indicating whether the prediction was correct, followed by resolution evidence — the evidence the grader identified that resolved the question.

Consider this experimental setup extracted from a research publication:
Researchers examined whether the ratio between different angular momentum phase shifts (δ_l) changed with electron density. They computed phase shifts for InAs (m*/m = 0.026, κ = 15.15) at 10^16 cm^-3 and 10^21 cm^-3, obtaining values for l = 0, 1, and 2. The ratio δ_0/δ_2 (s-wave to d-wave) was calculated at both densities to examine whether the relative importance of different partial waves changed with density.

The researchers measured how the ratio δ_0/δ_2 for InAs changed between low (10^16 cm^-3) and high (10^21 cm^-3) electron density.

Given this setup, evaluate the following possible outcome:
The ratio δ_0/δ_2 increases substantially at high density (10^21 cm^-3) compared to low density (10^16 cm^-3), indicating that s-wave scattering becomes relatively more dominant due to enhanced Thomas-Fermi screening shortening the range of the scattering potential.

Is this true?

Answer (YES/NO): NO